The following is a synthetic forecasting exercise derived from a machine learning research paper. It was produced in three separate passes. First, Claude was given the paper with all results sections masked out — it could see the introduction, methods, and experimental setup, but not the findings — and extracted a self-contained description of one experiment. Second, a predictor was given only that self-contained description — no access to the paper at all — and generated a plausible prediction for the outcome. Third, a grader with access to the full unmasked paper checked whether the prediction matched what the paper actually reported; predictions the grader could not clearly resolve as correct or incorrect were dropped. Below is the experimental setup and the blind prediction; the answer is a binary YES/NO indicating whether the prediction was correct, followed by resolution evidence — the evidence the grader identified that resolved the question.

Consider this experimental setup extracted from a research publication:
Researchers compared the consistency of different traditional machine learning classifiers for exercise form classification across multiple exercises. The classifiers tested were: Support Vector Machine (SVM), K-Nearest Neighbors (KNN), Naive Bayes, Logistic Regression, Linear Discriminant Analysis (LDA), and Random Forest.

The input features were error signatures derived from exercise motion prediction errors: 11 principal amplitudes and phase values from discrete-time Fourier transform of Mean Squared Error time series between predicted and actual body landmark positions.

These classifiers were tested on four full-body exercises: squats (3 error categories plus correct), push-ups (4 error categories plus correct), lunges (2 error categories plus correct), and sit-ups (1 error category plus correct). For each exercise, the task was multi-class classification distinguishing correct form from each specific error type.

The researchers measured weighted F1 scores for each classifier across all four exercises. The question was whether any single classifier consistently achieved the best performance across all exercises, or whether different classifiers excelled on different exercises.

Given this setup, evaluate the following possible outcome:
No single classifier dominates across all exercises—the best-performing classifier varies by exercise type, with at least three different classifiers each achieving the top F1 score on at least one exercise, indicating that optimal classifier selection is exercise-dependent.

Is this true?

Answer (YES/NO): NO